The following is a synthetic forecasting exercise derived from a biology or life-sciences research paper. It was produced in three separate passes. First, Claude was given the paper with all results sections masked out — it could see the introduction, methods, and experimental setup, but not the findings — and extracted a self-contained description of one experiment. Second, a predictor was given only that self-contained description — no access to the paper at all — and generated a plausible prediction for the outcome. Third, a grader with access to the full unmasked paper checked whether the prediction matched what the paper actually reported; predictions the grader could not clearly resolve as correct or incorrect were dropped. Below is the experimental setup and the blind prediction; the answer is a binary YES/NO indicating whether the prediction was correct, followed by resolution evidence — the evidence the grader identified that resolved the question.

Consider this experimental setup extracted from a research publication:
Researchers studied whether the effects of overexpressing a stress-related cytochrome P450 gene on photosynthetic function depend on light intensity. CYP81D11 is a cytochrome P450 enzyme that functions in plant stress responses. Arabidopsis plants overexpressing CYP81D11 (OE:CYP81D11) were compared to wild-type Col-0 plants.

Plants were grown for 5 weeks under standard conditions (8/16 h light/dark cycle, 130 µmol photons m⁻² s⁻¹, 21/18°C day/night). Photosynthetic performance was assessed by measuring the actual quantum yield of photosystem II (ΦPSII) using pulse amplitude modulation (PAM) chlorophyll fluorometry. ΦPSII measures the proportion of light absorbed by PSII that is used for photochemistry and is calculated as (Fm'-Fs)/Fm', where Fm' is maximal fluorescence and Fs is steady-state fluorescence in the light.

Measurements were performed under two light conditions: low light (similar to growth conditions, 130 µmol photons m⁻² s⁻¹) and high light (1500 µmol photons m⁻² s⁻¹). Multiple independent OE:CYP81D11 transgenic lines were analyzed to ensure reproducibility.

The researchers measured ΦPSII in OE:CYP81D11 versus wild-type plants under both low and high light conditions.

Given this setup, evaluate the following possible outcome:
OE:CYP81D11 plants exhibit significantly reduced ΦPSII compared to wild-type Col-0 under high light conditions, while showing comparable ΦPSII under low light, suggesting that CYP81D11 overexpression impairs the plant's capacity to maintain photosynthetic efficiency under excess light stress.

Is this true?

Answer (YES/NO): NO